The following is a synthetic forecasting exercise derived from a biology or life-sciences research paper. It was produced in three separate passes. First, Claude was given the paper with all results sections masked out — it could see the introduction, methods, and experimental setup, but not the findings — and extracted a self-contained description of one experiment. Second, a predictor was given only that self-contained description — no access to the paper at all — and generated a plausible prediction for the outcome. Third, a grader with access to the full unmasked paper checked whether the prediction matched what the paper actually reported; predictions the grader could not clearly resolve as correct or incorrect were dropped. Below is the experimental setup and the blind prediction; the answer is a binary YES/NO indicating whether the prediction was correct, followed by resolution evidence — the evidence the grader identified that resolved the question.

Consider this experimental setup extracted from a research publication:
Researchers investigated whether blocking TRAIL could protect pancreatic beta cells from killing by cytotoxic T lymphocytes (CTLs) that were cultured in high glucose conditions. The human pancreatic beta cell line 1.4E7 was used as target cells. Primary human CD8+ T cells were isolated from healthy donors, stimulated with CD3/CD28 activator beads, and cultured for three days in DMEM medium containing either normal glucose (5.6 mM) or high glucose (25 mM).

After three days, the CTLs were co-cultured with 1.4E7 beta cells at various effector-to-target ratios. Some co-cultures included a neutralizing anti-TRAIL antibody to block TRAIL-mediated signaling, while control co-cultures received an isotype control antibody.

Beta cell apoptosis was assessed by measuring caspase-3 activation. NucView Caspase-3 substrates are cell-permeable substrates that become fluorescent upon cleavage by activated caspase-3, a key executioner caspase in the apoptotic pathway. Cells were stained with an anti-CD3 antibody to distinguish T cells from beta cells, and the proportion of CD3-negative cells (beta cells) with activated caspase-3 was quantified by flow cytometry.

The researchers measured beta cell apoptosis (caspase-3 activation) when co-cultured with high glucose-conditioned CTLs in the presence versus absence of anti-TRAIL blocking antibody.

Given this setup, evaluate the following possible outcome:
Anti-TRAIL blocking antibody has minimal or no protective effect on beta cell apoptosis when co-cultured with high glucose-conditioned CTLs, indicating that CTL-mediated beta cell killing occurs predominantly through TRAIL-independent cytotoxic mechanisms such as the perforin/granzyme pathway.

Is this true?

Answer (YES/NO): NO